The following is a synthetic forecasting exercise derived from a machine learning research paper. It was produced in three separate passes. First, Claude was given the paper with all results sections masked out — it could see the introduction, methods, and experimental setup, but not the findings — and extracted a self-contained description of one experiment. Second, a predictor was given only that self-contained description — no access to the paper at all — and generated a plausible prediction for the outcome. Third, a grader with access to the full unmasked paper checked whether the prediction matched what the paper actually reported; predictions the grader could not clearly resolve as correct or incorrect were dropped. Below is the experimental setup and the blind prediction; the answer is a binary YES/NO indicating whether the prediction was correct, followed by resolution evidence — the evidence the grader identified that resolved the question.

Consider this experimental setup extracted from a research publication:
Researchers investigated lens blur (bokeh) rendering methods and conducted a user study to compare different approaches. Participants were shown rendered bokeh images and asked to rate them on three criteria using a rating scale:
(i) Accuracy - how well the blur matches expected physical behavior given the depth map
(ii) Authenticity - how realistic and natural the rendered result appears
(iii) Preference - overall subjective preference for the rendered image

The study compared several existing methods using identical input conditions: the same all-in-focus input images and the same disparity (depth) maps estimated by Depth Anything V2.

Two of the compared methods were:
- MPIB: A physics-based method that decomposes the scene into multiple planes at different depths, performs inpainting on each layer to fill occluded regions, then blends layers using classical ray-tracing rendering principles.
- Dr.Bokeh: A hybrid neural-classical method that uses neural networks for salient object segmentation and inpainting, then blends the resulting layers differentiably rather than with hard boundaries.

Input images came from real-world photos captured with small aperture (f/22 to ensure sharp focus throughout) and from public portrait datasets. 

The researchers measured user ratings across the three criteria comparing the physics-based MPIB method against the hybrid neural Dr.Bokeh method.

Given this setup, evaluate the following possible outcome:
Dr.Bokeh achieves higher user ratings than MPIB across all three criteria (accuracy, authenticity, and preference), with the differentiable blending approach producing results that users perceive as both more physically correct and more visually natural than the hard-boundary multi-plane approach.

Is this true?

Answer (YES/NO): YES